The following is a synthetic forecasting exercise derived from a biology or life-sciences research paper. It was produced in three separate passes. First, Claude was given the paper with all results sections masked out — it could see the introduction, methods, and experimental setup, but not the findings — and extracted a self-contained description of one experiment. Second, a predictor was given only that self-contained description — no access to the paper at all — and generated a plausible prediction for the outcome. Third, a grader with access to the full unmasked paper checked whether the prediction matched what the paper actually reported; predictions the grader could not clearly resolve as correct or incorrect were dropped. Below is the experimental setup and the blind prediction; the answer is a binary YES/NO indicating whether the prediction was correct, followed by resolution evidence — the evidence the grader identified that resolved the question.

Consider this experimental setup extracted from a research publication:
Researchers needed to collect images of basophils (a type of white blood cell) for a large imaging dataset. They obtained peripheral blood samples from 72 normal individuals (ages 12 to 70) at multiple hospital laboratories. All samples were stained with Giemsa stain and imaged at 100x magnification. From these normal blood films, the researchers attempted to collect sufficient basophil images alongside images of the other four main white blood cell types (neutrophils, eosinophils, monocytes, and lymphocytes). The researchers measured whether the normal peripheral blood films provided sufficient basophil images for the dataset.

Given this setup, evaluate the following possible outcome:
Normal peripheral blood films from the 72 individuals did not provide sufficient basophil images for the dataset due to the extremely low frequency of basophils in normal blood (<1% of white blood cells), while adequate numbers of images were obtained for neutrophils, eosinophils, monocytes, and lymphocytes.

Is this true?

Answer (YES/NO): YES